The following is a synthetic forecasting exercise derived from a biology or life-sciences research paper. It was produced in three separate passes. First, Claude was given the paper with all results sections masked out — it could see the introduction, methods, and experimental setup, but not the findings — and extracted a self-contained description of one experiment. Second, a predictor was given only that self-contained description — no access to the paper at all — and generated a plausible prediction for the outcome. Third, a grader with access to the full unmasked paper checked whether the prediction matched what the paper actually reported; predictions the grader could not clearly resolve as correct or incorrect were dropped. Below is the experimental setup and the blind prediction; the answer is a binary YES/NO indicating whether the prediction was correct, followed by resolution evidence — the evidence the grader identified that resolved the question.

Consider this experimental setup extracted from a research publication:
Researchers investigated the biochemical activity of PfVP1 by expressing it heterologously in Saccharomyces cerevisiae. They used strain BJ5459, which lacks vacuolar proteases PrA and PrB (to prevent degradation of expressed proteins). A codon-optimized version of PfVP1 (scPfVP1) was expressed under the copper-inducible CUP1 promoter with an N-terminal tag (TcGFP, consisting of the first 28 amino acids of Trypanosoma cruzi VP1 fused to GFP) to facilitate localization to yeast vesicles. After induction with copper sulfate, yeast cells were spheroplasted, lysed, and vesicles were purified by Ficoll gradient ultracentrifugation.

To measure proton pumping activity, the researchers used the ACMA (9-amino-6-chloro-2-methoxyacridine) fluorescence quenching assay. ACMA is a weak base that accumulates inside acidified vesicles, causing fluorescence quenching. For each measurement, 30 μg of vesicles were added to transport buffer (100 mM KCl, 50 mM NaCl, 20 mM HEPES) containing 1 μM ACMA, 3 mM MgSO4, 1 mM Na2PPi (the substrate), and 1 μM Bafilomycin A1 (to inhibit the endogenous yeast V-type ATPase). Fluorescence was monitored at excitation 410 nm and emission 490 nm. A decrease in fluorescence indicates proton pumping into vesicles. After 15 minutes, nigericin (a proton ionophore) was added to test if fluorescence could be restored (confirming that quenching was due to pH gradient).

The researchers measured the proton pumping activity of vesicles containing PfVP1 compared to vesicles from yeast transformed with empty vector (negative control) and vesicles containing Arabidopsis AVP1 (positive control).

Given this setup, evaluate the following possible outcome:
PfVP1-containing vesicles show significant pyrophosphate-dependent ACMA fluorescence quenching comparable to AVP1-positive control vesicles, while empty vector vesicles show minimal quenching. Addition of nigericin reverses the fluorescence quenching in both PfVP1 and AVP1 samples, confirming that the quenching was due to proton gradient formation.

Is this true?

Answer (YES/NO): YES